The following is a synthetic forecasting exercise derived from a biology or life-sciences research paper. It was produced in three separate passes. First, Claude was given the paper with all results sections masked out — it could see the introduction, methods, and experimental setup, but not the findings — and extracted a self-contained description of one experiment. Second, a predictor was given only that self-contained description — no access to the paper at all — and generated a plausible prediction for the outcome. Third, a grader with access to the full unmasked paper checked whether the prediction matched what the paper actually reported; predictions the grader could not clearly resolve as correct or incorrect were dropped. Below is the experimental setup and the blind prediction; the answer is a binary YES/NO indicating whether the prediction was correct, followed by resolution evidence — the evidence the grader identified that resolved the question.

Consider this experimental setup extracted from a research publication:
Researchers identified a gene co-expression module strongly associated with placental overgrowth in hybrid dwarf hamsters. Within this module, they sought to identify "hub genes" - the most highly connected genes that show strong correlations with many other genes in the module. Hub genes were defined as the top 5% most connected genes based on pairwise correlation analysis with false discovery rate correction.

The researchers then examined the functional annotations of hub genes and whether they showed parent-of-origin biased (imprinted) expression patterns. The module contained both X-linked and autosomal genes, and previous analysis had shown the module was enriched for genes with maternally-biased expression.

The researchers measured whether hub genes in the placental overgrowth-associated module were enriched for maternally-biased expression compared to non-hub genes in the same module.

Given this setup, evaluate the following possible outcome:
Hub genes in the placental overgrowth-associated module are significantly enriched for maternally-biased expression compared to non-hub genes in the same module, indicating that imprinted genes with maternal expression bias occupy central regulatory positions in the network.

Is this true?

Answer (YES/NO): YES